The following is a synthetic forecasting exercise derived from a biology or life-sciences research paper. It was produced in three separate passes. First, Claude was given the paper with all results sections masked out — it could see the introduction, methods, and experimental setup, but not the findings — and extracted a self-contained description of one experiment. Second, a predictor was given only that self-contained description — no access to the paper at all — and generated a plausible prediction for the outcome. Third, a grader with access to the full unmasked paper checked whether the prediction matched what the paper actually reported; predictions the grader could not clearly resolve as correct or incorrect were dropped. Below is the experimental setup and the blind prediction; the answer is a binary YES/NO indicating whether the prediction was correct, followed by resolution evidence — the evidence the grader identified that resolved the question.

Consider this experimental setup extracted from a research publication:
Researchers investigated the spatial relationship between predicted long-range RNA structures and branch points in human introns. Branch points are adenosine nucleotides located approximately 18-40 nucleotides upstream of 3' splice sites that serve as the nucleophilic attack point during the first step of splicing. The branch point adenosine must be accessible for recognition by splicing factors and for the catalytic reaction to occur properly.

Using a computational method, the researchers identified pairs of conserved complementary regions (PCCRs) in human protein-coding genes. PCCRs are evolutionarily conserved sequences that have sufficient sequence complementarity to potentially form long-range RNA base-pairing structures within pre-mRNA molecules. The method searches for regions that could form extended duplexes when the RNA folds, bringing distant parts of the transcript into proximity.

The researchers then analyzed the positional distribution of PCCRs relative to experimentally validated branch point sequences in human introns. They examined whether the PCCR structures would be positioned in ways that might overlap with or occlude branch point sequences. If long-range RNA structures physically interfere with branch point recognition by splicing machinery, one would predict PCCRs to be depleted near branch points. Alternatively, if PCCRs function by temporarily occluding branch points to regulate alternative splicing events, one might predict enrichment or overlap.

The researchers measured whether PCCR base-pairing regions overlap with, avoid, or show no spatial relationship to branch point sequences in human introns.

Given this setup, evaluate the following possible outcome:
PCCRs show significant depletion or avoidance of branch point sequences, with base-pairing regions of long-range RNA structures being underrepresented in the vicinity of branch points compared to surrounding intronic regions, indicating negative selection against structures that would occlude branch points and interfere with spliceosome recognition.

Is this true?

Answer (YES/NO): YES